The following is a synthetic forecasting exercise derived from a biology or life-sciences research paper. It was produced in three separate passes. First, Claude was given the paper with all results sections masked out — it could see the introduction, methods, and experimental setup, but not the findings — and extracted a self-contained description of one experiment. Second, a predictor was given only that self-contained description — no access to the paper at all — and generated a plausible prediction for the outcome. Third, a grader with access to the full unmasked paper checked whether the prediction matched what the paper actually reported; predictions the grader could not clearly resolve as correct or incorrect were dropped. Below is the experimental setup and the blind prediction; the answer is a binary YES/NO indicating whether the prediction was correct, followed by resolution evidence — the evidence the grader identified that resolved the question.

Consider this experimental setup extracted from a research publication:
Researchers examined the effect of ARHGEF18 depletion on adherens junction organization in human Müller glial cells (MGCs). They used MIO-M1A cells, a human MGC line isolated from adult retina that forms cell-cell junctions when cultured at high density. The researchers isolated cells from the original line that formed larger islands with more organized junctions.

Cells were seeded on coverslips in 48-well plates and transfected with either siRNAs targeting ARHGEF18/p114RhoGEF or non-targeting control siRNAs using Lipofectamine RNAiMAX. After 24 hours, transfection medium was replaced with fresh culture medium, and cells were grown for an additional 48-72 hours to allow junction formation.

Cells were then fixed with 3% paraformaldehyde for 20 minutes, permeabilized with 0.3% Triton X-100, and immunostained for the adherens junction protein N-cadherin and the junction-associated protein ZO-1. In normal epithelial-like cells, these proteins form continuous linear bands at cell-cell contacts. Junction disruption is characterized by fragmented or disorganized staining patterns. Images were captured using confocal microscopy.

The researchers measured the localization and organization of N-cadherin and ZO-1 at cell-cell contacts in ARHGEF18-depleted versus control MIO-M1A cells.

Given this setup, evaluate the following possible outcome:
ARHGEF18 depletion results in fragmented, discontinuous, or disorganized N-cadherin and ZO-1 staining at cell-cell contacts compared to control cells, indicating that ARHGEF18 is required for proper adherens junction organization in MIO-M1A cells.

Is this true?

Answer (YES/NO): YES